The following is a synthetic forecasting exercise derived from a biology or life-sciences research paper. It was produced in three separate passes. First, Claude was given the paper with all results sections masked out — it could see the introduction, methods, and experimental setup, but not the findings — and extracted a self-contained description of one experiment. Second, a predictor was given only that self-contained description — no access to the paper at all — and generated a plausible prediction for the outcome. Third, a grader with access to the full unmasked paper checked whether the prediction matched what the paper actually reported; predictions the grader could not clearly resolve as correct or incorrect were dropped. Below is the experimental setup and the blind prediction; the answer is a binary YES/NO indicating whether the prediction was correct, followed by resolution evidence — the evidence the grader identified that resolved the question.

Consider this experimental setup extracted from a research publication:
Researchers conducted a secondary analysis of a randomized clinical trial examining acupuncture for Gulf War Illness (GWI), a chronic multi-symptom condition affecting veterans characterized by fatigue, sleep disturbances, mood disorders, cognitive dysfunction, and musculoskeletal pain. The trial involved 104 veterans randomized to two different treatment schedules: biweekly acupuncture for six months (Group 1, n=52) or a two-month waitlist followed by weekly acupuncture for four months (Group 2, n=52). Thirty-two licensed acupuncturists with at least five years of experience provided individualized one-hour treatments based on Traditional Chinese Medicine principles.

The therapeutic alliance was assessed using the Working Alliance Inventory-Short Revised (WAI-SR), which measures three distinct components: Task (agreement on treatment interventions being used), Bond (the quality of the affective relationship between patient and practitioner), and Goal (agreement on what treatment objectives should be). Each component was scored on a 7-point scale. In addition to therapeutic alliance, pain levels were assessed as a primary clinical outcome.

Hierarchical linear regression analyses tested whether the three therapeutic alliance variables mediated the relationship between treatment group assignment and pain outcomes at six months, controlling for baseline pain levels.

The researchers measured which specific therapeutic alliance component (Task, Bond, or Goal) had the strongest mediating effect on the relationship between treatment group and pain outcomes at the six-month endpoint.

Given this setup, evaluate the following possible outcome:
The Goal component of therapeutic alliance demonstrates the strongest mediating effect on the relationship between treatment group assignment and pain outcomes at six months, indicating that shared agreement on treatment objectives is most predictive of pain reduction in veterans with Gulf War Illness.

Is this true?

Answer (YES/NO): NO